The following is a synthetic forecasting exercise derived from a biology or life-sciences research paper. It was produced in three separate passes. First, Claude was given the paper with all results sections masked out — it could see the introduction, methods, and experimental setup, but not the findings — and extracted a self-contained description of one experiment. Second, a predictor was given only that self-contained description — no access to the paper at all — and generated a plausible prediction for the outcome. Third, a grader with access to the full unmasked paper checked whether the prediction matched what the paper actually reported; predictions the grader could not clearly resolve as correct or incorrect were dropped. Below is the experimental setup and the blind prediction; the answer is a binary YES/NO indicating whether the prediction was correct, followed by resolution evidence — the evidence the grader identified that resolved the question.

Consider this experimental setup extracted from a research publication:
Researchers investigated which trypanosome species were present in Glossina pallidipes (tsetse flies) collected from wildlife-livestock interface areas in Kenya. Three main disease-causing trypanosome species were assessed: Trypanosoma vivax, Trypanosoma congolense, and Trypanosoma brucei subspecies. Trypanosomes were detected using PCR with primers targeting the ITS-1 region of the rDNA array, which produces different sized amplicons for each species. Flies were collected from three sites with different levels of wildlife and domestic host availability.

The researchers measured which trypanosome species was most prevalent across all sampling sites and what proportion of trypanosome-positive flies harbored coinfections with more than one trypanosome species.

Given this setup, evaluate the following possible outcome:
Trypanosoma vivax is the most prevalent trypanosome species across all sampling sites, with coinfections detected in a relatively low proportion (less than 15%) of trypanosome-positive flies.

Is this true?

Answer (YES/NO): NO